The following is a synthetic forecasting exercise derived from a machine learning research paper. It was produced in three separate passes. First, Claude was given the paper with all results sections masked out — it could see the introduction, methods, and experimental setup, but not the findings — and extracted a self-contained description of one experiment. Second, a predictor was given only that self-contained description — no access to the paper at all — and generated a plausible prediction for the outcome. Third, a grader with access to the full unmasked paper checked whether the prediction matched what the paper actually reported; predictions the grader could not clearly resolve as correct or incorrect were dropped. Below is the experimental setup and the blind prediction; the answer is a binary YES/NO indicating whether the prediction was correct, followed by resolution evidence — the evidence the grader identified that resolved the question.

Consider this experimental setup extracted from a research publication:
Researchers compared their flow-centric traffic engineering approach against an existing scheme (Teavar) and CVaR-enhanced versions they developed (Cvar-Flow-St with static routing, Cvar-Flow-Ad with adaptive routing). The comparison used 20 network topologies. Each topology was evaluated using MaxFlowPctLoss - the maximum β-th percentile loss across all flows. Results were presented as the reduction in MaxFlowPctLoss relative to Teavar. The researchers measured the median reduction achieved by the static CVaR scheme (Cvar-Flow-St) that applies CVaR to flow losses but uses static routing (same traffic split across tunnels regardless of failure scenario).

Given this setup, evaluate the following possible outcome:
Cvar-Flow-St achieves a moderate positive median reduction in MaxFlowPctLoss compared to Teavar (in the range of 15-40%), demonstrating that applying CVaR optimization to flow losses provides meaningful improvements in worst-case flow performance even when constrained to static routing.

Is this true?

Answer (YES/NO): NO